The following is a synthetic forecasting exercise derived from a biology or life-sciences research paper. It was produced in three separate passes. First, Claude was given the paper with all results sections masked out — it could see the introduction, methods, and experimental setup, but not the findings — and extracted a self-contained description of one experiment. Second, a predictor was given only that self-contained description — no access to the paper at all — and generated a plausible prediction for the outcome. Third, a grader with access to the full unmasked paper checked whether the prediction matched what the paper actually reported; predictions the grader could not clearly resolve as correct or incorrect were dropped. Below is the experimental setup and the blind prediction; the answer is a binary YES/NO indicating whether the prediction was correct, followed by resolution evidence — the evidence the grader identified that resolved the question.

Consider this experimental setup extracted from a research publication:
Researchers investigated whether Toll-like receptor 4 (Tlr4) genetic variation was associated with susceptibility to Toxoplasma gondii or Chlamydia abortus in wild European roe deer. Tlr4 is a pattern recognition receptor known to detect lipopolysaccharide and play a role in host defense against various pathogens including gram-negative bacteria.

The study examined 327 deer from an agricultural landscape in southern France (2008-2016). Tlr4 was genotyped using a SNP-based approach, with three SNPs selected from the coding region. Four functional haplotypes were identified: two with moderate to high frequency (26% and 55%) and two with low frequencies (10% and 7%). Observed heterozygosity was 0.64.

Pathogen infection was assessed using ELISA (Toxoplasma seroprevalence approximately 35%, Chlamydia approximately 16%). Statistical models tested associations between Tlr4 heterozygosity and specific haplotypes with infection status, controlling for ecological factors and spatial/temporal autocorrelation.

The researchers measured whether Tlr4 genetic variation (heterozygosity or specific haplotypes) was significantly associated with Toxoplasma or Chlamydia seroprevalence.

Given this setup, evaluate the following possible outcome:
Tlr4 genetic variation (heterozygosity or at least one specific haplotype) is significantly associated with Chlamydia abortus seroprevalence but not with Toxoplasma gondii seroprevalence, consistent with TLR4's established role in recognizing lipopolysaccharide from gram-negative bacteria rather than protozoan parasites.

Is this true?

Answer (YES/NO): NO